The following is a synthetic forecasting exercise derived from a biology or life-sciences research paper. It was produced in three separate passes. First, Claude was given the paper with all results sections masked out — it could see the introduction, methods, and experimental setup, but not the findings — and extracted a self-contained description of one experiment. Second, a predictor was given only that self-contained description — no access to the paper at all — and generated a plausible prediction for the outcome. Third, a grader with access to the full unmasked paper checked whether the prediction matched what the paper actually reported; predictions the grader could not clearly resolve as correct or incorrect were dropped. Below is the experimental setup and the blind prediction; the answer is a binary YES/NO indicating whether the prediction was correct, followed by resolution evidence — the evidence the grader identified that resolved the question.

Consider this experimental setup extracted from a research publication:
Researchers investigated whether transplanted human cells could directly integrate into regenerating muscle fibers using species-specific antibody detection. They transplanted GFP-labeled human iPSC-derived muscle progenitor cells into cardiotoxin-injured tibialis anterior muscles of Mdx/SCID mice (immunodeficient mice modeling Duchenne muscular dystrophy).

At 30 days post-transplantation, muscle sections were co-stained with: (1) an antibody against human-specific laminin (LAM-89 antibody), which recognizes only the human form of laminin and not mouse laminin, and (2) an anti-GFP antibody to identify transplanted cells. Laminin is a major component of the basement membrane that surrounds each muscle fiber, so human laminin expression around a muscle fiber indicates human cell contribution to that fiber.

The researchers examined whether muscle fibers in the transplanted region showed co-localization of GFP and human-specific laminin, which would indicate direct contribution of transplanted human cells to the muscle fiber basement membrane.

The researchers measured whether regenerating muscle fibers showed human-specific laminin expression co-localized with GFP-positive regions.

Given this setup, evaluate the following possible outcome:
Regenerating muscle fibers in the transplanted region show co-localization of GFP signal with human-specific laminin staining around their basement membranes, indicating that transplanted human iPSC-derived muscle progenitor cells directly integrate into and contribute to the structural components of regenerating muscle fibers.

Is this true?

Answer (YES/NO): YES